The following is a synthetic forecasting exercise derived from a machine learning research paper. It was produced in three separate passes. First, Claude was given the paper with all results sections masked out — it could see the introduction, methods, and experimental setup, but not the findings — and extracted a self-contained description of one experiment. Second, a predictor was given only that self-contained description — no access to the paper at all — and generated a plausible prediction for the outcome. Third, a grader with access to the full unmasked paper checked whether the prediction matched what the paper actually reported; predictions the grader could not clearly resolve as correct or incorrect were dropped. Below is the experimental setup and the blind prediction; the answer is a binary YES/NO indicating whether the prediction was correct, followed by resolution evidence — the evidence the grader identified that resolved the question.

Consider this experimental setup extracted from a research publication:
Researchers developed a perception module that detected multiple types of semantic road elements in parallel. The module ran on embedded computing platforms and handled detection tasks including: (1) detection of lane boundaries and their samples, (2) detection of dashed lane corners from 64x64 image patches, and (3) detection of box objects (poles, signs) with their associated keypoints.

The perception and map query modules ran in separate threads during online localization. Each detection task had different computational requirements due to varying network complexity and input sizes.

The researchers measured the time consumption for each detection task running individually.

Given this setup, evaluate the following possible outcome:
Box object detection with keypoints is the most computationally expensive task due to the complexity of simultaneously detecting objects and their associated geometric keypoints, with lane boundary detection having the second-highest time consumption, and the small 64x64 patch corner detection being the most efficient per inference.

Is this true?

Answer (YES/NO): NO